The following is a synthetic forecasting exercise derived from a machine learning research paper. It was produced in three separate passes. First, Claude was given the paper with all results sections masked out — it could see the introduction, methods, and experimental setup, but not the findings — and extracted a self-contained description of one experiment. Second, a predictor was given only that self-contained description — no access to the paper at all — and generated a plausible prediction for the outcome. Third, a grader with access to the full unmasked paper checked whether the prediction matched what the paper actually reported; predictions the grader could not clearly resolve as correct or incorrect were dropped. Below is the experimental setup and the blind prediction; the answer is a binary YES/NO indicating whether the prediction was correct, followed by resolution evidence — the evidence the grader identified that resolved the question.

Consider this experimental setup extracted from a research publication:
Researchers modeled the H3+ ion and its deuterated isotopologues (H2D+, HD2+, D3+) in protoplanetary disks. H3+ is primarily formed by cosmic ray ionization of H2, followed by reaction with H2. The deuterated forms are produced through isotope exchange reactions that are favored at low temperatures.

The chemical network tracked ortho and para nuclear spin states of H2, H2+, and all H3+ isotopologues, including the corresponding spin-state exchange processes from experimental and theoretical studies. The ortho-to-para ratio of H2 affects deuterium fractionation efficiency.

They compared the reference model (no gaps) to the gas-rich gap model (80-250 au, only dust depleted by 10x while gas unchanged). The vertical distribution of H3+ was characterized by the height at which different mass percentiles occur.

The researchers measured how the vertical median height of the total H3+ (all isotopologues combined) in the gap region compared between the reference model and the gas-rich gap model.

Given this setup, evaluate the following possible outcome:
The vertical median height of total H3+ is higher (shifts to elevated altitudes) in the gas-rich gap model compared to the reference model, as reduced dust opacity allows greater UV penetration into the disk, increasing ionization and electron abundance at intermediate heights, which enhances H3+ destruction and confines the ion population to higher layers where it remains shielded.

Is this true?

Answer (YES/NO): NO